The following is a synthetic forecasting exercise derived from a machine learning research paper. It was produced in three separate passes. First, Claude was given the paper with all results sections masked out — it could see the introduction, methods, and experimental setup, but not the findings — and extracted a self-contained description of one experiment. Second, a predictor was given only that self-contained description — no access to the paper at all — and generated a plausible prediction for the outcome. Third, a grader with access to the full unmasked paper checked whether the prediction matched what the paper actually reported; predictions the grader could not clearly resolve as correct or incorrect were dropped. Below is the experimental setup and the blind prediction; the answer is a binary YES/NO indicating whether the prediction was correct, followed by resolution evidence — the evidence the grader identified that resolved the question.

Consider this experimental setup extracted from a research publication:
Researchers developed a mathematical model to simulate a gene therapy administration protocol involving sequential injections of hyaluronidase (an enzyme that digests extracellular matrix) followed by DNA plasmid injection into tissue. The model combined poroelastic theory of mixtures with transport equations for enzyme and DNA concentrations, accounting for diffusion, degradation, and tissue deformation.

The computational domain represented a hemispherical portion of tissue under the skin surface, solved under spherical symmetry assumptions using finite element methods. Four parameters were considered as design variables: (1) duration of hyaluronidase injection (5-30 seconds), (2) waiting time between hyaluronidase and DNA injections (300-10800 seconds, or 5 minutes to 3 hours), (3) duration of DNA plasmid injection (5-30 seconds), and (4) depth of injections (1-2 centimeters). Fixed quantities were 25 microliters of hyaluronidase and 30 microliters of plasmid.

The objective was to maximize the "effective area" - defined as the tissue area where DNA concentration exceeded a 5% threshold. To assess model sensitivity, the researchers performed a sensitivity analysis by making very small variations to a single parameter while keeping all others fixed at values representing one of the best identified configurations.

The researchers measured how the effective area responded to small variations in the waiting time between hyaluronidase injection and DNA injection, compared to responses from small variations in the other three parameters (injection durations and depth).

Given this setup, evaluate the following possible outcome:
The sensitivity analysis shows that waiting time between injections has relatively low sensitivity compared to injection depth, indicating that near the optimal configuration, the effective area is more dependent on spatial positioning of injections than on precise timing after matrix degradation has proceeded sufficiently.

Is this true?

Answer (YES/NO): NO